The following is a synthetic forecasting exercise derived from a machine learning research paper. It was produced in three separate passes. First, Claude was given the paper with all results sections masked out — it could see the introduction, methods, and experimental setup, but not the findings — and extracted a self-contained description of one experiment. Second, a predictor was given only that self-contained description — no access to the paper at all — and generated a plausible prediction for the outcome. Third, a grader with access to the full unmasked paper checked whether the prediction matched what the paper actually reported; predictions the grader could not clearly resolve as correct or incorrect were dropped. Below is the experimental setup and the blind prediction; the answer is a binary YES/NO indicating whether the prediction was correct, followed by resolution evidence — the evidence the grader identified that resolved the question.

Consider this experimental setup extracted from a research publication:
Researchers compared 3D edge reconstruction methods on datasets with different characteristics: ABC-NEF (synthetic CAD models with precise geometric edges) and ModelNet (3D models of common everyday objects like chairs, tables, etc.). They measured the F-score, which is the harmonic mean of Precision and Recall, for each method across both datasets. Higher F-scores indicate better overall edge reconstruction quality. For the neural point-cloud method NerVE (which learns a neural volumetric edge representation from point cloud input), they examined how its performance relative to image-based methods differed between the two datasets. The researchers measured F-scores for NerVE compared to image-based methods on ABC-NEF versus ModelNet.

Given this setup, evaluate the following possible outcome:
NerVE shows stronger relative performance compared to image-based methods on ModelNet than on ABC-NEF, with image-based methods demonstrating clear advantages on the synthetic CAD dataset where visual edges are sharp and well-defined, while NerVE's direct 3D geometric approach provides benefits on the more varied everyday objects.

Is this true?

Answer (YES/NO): YES